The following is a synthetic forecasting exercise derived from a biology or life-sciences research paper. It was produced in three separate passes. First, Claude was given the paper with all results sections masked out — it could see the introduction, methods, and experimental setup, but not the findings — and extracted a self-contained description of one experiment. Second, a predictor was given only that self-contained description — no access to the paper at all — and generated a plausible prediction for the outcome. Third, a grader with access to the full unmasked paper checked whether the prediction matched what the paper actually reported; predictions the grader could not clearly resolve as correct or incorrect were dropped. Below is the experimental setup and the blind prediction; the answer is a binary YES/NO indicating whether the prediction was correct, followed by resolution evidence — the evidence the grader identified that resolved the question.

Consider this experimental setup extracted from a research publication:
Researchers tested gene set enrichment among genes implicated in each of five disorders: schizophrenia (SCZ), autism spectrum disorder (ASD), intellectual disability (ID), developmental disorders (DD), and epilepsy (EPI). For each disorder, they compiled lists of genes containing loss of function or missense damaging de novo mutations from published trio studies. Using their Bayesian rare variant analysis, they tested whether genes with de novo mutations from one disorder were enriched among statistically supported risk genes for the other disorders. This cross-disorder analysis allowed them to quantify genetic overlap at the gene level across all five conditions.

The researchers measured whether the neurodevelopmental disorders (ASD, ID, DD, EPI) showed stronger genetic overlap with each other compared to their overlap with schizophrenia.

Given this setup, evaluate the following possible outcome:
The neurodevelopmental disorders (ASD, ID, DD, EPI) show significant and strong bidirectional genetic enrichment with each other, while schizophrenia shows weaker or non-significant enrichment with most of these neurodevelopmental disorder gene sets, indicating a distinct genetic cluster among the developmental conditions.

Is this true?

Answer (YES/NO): YES